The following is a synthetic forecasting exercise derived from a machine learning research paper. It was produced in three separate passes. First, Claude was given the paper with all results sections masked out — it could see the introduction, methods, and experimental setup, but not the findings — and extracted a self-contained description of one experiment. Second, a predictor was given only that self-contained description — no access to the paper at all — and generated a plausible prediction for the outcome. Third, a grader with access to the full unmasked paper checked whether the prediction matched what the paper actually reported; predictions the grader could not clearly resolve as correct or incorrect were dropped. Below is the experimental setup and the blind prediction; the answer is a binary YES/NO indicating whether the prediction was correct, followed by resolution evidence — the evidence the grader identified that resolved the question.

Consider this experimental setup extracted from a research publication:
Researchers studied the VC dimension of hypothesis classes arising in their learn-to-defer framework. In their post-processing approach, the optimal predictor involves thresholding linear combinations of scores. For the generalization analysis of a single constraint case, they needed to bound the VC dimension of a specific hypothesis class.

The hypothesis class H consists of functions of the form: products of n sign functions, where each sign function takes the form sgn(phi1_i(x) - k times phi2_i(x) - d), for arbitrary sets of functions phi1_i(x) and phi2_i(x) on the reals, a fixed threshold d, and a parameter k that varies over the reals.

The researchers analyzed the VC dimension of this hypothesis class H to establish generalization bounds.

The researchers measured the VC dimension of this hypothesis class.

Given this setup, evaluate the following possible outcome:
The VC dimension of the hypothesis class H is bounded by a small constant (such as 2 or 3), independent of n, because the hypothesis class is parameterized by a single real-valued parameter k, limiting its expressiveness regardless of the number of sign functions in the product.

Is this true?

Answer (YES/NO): YES